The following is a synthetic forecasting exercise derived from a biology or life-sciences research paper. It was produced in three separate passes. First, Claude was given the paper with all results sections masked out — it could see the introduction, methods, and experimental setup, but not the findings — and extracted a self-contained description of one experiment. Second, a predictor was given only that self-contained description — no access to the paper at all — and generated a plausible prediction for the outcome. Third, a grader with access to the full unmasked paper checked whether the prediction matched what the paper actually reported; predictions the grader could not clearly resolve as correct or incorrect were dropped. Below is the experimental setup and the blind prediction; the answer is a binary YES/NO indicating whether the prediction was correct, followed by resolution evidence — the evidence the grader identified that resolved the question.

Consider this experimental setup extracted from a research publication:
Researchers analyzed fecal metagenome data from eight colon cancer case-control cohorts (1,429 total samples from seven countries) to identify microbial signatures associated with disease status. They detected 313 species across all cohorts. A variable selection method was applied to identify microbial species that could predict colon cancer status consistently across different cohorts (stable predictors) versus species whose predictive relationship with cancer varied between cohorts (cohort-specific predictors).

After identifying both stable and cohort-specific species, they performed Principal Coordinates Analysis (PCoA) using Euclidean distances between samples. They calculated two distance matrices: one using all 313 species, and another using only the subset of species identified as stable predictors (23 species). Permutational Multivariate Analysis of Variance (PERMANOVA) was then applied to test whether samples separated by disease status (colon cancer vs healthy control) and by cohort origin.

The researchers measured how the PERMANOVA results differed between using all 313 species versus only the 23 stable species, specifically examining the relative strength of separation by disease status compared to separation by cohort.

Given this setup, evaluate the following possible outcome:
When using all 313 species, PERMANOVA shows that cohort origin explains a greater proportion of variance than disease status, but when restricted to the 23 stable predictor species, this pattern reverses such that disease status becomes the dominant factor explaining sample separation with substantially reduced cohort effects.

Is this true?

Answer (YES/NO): YES